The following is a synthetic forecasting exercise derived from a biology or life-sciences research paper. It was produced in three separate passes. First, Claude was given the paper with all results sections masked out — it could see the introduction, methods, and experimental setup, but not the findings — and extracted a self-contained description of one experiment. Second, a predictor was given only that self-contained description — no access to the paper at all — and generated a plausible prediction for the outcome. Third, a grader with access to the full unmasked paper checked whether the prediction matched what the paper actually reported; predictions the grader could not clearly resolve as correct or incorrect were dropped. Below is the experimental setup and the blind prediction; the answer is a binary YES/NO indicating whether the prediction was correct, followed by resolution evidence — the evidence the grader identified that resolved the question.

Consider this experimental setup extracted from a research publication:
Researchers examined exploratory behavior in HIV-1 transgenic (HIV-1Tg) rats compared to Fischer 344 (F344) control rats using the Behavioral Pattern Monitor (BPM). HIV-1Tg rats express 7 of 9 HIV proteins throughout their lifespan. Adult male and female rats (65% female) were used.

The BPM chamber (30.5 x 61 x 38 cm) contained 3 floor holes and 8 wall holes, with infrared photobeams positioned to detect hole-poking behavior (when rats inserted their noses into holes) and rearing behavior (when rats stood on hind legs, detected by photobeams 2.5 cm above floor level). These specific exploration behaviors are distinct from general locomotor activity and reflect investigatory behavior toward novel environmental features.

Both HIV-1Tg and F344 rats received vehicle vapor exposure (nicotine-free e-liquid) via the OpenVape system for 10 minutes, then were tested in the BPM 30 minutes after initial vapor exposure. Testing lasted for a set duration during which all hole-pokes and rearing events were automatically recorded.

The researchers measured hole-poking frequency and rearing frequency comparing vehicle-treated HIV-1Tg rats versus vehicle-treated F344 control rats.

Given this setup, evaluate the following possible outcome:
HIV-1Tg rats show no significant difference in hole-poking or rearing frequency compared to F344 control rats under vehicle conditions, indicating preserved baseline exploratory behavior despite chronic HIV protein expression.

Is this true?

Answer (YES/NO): YES